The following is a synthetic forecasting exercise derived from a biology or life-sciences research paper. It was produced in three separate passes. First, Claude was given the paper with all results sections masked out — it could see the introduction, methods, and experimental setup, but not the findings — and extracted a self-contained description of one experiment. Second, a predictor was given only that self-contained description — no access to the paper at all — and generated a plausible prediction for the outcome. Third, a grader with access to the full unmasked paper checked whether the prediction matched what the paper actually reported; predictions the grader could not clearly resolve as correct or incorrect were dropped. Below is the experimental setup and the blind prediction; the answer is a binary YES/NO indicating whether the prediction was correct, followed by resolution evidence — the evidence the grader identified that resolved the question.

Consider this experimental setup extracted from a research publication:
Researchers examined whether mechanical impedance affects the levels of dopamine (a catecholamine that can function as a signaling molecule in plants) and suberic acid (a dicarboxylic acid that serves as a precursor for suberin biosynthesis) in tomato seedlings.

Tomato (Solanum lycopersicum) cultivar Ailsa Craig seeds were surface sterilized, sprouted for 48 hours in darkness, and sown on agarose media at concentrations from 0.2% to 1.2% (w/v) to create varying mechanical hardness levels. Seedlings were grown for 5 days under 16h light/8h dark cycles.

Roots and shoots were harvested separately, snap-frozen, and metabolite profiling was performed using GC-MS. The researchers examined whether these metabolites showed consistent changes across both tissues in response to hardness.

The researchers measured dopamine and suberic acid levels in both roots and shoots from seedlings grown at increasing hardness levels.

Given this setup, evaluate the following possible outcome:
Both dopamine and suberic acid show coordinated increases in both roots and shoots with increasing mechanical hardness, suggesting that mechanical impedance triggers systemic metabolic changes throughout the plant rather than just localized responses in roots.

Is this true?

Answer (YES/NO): YES